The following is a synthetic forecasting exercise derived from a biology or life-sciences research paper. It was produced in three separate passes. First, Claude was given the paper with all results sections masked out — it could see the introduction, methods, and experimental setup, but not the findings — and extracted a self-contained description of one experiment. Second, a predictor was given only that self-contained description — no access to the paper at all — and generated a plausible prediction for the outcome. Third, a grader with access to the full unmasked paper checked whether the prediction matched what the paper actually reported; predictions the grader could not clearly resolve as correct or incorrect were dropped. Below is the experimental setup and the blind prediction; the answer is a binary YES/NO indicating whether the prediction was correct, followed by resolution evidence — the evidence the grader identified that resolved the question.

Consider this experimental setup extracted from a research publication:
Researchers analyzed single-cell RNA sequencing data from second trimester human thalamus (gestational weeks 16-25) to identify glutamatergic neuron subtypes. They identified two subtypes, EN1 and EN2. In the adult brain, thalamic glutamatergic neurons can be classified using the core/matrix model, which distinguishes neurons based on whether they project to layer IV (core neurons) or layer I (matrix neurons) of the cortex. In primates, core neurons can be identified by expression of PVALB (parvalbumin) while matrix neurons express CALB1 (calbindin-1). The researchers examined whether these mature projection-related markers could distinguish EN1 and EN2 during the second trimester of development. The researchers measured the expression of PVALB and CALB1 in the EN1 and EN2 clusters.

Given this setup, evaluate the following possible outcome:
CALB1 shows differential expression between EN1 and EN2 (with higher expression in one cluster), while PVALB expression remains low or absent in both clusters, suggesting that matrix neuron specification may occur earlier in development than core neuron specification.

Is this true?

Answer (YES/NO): NO